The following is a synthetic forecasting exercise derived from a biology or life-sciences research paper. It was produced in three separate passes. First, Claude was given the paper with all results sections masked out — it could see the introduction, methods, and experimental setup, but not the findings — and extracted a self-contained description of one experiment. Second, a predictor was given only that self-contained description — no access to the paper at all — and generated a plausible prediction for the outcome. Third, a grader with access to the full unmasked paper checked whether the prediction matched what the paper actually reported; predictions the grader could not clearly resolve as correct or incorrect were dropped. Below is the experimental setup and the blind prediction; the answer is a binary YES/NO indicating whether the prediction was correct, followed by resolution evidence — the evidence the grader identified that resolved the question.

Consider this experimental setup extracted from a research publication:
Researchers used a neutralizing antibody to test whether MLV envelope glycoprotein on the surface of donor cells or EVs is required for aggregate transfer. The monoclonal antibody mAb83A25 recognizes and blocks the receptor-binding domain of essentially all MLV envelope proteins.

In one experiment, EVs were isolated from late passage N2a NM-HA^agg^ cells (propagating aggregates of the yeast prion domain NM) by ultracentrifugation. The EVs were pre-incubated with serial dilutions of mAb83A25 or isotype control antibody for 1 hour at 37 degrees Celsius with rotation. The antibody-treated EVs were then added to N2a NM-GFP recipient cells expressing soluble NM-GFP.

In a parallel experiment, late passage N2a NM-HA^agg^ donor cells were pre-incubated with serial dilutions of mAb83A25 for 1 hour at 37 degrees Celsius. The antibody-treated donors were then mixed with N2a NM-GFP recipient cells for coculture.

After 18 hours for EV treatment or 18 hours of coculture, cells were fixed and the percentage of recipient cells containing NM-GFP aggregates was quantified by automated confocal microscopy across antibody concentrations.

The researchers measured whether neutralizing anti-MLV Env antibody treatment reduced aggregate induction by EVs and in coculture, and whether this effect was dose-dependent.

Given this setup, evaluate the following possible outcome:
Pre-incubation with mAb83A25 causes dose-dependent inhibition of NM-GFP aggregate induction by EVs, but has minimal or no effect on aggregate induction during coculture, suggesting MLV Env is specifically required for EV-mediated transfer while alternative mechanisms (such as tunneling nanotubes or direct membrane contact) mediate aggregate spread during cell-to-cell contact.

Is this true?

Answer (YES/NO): NO